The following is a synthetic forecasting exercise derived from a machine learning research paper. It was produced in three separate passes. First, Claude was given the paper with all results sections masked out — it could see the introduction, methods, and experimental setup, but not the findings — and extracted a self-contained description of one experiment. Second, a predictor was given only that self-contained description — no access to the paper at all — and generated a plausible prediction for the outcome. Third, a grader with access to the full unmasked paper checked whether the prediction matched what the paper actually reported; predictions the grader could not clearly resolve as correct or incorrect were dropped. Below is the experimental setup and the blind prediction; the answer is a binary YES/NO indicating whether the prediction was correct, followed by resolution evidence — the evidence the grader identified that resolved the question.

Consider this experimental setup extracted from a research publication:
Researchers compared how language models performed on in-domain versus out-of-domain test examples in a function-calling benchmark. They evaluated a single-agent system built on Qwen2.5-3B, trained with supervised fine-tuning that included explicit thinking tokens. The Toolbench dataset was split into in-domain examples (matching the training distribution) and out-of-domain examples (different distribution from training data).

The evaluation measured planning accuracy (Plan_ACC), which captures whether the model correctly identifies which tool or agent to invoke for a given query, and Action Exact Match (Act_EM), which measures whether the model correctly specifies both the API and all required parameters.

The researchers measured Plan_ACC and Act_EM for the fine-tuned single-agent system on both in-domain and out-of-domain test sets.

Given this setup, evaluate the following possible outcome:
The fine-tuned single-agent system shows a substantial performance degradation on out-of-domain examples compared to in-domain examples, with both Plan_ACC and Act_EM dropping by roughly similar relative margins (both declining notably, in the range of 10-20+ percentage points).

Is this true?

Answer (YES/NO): NO